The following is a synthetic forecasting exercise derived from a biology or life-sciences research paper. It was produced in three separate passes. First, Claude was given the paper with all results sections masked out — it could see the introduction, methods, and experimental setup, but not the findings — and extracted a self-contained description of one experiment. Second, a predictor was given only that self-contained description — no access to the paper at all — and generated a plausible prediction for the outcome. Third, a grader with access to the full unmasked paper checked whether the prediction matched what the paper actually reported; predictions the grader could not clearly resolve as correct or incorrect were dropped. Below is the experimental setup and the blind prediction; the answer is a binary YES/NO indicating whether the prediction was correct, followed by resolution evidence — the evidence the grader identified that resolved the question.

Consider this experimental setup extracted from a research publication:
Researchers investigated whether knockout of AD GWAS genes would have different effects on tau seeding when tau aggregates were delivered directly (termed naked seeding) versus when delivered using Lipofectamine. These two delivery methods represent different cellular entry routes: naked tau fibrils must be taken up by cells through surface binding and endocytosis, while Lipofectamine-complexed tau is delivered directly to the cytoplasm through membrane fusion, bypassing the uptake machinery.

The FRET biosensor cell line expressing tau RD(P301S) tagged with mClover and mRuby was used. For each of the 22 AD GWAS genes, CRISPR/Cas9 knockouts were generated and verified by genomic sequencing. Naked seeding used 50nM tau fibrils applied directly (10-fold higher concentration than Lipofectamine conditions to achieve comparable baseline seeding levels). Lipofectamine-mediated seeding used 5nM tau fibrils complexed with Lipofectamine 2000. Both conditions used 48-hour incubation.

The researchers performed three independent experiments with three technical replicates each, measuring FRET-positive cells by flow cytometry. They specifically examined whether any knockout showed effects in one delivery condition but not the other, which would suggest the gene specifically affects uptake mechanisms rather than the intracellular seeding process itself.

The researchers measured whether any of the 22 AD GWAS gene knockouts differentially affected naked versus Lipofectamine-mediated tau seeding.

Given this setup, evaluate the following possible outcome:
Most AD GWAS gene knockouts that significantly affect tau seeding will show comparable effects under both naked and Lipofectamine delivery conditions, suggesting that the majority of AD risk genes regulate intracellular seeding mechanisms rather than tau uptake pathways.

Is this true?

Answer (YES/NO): NO